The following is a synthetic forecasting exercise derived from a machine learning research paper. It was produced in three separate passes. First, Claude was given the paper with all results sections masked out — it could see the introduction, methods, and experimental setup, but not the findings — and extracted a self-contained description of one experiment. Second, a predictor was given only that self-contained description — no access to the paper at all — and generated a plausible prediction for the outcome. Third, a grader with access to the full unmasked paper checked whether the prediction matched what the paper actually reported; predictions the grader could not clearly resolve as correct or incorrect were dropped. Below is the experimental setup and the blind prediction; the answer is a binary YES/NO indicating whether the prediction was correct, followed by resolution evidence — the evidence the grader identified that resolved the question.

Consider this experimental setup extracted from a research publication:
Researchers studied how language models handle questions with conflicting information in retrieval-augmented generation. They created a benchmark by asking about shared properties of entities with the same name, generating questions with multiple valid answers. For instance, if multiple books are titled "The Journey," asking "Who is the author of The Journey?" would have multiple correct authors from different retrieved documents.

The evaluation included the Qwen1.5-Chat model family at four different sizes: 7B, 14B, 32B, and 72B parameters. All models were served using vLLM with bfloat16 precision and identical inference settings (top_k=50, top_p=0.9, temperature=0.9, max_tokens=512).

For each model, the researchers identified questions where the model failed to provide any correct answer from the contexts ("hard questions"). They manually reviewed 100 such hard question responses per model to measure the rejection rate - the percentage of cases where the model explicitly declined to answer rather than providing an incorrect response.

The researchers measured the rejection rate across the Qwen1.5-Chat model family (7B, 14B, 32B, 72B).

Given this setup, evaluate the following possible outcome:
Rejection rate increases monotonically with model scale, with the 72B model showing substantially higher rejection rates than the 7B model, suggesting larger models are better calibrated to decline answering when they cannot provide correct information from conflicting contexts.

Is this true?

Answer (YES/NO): NO